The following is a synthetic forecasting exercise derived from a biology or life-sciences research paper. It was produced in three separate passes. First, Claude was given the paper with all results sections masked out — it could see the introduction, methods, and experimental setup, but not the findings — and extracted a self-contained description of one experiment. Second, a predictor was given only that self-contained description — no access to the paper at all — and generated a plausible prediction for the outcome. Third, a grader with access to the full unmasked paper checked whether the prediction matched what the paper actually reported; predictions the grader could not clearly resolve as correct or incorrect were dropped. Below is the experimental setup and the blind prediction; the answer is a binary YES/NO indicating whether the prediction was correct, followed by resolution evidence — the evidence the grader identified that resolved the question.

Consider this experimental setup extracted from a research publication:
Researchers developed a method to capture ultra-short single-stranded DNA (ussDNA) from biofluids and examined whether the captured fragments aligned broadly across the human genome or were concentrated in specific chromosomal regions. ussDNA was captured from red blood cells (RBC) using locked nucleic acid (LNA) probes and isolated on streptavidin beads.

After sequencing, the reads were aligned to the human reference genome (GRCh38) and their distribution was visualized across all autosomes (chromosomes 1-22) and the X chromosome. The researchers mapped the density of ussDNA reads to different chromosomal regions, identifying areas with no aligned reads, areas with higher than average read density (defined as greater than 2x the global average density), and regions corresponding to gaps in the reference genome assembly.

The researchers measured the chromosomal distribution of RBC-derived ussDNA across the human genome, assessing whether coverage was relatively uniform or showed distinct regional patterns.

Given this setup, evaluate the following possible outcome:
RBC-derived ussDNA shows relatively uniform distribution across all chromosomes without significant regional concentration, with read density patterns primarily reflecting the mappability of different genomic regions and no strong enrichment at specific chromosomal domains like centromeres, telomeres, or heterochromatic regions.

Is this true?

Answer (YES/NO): NO